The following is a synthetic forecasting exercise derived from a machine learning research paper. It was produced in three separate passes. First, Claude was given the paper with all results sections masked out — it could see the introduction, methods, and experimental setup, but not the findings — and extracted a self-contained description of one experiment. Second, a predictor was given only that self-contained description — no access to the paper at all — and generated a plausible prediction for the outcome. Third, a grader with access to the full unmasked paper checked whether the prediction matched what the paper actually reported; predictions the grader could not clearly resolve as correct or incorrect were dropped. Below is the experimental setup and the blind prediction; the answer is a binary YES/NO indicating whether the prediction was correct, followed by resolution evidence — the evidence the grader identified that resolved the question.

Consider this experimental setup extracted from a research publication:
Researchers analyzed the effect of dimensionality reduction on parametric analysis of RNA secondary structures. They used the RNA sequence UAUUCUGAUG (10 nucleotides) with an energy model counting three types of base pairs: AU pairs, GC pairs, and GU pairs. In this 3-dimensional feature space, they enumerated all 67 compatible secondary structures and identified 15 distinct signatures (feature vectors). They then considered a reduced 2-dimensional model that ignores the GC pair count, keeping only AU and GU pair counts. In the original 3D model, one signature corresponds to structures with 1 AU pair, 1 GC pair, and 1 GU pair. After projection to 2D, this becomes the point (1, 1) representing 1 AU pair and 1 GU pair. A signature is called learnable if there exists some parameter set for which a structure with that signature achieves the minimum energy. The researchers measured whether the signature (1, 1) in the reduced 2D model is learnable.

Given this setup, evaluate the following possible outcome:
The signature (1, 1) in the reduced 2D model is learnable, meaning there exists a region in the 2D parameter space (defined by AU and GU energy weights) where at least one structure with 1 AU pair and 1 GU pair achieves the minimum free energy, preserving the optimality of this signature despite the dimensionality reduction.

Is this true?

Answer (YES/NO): NO